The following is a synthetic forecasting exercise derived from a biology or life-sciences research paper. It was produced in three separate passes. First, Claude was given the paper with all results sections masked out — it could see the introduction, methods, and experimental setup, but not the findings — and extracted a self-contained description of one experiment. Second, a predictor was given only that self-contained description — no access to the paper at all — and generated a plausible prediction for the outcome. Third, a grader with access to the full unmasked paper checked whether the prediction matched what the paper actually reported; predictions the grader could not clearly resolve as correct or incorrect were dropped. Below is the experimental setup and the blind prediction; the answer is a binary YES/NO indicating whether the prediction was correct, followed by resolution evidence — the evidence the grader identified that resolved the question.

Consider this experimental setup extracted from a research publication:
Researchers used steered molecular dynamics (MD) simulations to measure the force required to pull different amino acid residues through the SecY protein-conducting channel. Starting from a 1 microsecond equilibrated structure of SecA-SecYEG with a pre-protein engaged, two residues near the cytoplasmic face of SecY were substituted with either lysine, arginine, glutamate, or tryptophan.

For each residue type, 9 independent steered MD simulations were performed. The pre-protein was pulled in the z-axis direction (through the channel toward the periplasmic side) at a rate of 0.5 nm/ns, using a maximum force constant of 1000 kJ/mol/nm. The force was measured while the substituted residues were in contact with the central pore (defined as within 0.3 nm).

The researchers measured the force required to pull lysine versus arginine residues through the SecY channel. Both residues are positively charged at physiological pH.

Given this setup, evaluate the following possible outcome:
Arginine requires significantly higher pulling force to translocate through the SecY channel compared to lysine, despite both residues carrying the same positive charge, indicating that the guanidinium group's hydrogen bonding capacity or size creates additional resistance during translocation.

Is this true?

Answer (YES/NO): NO